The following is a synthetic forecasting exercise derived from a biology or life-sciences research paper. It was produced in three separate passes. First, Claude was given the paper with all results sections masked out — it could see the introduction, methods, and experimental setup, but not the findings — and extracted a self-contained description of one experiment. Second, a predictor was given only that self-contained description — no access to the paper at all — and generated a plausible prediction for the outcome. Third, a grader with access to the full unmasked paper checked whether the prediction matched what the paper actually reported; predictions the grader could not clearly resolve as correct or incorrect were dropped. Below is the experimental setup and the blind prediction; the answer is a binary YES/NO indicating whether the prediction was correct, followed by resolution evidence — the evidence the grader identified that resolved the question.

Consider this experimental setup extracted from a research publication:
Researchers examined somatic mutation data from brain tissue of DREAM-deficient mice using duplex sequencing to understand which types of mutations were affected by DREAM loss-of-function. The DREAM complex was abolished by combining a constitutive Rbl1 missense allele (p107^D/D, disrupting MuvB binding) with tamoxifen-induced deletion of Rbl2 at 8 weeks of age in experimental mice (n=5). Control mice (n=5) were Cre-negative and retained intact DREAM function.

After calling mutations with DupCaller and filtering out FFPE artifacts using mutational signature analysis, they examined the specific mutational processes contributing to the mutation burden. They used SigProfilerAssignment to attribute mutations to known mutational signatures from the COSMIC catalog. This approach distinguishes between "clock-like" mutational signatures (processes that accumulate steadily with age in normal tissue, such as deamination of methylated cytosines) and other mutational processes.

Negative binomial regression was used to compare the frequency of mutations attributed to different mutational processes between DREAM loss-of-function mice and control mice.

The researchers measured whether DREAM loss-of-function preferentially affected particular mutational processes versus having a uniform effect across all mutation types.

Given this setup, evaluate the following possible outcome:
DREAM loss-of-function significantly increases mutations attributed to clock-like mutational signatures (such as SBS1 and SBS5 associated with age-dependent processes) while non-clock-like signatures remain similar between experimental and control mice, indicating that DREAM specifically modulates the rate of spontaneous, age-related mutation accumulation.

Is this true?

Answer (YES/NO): NO